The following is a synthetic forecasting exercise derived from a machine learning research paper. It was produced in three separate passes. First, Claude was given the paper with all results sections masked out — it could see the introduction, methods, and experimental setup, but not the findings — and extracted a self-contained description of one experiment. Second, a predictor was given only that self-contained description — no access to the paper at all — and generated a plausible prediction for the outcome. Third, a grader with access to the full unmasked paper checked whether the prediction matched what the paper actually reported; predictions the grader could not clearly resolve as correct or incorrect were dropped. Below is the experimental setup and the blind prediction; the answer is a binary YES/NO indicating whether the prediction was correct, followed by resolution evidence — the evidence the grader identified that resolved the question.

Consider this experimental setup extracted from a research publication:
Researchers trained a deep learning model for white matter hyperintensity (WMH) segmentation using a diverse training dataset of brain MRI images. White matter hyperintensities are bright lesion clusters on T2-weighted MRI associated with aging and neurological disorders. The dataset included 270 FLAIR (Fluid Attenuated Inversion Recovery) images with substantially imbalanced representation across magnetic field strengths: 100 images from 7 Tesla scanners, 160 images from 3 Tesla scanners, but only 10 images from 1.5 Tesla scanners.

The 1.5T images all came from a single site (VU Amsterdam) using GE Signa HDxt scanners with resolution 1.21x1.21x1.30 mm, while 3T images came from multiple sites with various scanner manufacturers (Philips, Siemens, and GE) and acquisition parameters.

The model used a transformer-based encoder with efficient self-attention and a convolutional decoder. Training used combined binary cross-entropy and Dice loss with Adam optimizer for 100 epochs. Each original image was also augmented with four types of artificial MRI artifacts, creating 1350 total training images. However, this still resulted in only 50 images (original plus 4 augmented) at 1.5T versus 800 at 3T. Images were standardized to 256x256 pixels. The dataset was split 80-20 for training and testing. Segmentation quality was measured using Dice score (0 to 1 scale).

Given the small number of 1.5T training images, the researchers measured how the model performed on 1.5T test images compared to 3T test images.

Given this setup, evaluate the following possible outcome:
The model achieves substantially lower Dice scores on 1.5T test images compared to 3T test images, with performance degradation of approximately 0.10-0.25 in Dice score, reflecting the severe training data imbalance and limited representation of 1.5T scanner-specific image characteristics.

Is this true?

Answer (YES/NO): NO